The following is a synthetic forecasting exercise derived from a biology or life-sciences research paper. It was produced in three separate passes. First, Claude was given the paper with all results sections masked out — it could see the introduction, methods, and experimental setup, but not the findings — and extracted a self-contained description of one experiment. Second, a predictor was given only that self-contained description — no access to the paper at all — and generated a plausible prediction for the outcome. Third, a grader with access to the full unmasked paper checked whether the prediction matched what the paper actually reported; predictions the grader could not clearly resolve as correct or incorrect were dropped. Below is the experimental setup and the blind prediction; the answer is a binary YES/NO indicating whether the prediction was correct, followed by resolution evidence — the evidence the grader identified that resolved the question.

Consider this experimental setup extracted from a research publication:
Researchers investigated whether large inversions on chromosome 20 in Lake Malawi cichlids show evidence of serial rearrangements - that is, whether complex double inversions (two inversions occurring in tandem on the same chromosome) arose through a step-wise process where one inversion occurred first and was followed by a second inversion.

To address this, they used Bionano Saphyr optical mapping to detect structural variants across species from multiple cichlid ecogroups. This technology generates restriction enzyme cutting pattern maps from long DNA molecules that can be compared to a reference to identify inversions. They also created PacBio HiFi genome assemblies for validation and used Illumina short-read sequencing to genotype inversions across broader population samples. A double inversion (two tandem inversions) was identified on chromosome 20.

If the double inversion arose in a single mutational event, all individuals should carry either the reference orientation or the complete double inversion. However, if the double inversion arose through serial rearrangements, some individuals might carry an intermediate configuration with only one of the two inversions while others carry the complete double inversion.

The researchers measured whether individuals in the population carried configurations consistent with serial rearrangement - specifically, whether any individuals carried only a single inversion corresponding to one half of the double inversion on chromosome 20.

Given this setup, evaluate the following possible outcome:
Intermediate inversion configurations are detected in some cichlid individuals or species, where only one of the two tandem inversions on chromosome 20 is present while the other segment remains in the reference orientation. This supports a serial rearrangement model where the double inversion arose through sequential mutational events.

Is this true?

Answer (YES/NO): YES